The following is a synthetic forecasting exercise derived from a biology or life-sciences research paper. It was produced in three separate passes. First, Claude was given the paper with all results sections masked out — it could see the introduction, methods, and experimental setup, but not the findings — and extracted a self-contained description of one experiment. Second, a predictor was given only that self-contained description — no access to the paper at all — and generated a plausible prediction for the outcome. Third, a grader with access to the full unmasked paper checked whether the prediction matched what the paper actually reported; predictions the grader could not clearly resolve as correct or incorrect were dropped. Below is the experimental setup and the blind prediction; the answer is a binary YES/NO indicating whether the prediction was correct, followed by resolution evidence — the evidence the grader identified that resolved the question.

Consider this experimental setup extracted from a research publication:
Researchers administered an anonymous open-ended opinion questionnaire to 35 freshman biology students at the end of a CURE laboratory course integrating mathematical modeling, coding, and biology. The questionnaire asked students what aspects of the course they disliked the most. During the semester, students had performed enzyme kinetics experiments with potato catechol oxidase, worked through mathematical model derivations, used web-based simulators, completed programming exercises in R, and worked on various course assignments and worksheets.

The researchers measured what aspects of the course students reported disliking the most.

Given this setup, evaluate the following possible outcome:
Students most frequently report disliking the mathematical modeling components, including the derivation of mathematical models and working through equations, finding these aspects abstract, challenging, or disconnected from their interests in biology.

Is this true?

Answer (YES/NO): NO